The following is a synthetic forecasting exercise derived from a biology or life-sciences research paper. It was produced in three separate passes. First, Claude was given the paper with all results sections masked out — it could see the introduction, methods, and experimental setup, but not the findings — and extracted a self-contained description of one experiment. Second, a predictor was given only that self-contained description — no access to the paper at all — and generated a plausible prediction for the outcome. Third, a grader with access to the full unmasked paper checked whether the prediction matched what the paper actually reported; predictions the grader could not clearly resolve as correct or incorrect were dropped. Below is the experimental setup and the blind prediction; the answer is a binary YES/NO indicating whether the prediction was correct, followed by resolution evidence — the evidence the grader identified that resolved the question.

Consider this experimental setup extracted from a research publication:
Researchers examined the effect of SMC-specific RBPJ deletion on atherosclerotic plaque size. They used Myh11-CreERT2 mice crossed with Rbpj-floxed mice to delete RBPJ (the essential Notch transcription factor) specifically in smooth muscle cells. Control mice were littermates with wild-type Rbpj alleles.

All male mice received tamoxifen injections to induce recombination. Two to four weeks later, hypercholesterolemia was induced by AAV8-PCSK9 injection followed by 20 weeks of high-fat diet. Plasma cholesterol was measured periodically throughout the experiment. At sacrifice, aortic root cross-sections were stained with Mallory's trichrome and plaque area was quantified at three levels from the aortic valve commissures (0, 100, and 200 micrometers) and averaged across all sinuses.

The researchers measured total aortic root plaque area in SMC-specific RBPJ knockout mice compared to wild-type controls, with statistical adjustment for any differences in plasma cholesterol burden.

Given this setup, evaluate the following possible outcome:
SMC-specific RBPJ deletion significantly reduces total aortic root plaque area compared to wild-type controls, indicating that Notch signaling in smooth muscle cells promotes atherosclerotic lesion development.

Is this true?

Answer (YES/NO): NO